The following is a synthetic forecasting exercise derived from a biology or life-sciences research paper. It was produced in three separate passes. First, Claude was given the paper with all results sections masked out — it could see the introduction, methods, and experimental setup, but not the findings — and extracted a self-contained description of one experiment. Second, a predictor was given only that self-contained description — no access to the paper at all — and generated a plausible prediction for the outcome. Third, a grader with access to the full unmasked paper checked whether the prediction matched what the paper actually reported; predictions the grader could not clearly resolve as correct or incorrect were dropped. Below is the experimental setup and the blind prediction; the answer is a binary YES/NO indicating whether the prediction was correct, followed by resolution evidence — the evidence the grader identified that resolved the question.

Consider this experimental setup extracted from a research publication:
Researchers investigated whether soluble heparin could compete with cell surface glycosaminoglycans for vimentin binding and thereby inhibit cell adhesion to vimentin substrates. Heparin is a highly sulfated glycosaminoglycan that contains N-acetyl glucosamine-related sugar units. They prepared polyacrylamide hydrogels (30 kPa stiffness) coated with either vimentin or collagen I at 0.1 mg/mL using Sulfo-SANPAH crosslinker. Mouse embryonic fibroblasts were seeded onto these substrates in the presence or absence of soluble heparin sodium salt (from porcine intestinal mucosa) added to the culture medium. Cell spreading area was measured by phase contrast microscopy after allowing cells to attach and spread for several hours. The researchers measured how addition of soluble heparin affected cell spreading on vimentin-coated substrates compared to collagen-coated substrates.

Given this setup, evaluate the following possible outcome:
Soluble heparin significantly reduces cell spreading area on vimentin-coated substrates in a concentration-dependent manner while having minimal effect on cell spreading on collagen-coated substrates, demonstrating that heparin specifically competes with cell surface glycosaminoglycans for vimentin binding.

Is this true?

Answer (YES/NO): NO